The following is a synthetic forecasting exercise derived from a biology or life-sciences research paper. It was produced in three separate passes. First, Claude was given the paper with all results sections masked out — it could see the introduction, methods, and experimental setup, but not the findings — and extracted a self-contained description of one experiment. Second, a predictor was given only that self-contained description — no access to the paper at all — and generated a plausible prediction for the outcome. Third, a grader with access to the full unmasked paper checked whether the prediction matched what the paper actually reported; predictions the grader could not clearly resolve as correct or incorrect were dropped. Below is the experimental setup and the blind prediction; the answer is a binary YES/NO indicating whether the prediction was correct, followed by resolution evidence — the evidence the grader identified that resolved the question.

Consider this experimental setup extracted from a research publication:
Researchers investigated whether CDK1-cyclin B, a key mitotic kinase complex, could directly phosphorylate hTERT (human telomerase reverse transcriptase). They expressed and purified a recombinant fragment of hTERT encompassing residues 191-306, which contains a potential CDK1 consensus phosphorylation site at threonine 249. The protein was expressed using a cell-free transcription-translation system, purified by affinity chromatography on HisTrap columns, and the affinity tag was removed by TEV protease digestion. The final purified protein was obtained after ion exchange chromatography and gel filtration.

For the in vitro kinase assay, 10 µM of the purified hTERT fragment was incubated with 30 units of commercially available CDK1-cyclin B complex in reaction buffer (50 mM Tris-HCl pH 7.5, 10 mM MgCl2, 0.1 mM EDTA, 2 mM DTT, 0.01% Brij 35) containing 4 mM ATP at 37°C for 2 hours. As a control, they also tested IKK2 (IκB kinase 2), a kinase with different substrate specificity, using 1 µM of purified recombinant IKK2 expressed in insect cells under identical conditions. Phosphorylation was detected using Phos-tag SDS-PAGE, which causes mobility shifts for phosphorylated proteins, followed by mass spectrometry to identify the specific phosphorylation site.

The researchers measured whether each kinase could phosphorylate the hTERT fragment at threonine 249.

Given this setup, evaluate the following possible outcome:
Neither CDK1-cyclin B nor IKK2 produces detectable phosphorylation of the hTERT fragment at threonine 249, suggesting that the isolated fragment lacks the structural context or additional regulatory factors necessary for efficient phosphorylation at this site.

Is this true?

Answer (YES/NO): NO